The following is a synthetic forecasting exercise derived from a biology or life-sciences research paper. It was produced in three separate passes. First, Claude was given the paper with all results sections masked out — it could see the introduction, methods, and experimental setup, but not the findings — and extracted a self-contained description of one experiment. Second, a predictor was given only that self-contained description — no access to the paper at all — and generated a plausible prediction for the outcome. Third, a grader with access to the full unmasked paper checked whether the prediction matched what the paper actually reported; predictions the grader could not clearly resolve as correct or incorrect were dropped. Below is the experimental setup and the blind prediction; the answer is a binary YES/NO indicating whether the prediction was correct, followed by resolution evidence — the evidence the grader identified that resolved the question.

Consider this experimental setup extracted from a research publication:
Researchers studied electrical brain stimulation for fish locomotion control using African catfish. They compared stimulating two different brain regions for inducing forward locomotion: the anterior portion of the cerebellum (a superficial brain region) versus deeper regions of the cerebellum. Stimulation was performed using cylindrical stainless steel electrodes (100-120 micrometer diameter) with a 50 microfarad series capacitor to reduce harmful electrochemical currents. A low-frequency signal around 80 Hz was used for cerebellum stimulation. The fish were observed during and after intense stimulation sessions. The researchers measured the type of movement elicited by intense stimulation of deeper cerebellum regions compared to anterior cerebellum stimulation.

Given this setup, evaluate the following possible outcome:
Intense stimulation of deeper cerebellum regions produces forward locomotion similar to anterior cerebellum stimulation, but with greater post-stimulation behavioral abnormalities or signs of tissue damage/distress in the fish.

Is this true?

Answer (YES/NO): NO